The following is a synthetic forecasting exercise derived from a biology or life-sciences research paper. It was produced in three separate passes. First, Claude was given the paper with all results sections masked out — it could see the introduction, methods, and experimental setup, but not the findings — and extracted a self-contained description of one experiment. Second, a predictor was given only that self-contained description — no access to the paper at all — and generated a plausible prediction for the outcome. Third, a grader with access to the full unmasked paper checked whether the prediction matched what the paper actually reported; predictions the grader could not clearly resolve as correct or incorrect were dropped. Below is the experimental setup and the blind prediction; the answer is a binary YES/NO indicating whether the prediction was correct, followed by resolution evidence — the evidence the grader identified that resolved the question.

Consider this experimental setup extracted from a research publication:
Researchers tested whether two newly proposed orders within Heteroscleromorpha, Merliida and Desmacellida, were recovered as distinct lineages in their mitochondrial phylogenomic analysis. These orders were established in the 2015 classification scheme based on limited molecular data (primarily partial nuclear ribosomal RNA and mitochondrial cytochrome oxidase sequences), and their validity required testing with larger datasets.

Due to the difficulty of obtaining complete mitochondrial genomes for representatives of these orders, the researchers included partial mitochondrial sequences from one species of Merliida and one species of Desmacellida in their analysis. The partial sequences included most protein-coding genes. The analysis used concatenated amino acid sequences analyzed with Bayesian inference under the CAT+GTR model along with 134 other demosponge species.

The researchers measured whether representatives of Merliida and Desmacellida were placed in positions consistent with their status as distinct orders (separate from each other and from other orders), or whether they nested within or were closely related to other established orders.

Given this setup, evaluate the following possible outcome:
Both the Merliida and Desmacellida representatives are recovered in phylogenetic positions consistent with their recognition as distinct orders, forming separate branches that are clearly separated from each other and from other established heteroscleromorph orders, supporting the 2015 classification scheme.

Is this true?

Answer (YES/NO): NO